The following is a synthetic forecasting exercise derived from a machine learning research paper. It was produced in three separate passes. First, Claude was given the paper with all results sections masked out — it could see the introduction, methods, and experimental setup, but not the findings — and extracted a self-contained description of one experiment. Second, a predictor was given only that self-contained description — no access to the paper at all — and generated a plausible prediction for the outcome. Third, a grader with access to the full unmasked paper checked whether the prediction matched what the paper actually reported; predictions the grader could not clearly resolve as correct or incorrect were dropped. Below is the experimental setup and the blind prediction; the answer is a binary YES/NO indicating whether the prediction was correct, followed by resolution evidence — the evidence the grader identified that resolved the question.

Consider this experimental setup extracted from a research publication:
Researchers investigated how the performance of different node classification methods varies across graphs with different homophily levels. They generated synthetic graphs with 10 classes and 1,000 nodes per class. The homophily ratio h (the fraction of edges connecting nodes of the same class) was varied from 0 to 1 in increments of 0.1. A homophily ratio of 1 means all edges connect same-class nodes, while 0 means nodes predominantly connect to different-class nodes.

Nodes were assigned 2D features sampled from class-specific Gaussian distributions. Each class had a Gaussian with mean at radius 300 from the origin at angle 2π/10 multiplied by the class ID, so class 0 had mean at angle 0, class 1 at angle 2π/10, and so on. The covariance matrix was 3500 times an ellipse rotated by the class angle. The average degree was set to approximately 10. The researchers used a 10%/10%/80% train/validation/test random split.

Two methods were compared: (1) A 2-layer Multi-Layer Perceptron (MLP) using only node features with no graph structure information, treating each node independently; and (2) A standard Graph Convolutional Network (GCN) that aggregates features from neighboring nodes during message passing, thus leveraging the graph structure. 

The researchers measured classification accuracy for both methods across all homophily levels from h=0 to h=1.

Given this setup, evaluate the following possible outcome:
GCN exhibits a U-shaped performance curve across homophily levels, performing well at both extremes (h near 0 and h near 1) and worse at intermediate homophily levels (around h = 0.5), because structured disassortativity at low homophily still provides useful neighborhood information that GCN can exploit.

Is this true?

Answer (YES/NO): NO